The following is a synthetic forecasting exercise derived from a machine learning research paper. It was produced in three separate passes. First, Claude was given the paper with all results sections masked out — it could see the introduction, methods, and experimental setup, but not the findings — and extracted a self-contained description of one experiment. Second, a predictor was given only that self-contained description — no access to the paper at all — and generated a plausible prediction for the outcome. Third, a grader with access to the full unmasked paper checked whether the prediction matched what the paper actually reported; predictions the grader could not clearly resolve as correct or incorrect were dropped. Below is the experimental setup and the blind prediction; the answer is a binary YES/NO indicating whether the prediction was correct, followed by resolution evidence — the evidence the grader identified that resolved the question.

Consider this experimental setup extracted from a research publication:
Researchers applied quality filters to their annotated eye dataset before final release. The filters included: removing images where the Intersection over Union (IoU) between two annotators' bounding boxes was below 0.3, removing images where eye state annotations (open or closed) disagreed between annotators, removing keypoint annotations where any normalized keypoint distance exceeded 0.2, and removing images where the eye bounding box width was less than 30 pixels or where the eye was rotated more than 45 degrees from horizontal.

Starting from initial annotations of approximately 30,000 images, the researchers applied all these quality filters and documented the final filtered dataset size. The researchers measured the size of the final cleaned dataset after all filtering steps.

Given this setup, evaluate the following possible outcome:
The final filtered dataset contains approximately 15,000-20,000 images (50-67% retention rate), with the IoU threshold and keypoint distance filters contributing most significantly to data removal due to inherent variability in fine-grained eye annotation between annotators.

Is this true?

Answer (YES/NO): NO